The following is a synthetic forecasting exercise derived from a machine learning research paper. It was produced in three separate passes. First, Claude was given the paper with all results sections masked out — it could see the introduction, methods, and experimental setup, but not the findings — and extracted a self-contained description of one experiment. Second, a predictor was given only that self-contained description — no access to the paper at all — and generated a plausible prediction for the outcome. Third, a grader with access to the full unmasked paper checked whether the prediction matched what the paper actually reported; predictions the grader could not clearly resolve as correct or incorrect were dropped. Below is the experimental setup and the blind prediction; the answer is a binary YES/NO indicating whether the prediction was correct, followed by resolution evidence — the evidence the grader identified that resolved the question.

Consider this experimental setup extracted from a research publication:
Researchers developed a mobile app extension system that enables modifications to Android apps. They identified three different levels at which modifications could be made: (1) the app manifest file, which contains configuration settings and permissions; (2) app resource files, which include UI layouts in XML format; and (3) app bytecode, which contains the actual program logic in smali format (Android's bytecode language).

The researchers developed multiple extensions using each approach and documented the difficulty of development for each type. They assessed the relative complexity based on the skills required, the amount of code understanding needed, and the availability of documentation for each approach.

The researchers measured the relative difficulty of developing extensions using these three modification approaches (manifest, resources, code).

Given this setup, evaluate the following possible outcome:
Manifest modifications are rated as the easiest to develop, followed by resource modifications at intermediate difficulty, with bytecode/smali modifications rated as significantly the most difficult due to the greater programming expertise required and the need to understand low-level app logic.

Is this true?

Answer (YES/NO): YES